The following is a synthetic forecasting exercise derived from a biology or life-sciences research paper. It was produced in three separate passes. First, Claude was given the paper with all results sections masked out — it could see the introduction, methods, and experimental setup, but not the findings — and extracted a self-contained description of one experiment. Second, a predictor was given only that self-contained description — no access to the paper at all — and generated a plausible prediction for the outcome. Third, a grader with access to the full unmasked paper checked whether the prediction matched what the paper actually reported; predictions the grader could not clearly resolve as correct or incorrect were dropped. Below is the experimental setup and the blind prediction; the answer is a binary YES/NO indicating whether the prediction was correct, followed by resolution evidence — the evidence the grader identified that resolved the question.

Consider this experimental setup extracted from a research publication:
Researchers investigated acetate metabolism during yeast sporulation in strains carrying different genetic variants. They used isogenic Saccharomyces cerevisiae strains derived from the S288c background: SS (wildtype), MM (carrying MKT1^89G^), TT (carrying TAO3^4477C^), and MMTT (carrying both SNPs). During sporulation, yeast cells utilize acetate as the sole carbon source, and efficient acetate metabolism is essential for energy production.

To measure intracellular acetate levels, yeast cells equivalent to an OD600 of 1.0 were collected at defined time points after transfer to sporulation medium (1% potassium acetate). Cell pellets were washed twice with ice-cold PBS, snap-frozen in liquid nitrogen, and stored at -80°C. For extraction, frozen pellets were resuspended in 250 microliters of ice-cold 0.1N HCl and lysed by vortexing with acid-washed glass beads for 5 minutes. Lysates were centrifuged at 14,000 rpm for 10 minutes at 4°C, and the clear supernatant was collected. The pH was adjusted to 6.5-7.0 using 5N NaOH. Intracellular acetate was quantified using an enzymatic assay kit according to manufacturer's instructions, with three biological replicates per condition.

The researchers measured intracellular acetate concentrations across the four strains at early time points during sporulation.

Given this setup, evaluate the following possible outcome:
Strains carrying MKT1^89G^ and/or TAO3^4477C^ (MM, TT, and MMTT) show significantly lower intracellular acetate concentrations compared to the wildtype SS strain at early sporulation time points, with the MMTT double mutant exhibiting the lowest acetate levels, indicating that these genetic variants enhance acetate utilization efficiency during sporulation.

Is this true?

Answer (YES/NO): NO